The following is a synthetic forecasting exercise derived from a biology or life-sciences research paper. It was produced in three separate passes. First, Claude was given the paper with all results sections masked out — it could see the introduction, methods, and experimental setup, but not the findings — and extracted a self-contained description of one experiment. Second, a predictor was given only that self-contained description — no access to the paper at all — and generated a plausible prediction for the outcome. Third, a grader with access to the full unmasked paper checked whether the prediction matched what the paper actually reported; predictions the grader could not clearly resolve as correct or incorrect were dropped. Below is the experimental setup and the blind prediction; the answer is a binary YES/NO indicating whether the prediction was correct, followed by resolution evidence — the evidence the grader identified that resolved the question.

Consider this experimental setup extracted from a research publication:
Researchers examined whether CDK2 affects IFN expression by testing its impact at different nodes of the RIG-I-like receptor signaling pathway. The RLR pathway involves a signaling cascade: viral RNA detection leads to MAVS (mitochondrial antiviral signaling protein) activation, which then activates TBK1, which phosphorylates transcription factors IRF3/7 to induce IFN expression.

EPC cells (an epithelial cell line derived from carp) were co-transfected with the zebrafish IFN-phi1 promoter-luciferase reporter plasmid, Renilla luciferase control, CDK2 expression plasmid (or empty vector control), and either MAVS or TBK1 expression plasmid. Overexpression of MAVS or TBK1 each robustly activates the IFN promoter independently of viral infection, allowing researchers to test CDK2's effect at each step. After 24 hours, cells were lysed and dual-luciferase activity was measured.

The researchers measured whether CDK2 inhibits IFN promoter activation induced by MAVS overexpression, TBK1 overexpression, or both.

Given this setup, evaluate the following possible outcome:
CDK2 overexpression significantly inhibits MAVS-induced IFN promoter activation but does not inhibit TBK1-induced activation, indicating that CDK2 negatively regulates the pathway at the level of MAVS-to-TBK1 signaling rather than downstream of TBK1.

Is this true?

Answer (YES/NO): NO